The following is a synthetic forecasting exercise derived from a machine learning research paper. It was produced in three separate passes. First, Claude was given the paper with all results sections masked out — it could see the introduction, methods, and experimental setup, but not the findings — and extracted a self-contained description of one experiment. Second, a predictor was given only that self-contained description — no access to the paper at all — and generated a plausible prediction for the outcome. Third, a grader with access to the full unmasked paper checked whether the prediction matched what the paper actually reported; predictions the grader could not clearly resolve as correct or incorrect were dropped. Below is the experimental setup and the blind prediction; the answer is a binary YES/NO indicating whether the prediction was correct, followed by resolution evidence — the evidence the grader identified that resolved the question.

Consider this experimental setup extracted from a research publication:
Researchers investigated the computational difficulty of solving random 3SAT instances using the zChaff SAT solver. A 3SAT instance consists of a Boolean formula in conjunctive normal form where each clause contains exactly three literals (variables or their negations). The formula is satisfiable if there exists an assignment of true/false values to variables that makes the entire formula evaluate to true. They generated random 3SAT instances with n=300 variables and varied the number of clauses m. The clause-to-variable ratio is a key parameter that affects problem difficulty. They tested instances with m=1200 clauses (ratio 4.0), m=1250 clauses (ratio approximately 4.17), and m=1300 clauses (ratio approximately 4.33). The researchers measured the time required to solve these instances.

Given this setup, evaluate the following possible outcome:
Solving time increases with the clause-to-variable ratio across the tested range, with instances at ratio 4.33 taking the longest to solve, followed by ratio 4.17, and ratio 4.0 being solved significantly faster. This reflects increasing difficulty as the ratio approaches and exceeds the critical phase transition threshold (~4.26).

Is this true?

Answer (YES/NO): YES